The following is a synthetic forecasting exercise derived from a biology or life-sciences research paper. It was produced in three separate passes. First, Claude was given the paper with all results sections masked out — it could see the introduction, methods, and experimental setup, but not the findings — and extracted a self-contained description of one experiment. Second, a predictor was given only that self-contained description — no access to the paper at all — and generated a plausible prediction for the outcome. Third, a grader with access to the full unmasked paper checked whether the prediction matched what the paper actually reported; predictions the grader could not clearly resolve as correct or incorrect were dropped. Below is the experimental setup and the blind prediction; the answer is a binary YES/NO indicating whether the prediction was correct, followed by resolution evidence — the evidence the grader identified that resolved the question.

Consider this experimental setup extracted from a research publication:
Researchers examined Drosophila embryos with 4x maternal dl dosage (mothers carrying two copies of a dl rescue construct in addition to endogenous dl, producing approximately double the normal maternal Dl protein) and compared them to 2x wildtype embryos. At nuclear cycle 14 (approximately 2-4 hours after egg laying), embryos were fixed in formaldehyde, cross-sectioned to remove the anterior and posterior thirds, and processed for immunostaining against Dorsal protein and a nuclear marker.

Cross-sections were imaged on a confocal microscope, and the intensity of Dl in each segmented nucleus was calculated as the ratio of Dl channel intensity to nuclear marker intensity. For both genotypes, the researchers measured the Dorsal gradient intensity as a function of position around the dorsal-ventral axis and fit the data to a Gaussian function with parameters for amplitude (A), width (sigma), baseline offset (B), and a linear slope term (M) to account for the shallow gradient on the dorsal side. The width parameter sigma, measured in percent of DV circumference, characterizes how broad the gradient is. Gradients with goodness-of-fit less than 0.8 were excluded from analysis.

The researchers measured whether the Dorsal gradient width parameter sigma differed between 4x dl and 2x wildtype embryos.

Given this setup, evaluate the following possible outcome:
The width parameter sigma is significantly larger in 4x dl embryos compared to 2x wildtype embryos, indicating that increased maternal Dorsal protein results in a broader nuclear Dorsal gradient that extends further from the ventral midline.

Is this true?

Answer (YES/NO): YES